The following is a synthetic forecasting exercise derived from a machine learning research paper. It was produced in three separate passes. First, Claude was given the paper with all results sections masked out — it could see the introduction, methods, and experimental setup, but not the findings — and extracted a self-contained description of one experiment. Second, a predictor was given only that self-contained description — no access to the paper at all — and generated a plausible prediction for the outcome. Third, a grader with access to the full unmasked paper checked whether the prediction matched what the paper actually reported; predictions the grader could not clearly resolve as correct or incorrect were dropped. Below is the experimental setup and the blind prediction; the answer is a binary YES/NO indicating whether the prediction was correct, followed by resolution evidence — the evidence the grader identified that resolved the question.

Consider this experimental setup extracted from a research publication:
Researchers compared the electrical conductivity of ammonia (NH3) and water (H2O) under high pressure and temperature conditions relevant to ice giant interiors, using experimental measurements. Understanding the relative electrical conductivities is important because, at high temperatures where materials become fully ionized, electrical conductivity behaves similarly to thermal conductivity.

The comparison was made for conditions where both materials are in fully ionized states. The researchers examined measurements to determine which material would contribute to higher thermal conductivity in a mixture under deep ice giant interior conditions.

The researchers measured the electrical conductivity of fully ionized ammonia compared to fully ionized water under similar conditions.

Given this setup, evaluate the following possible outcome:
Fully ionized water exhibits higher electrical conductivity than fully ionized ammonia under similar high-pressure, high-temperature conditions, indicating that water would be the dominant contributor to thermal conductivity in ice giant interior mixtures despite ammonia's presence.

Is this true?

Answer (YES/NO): NO